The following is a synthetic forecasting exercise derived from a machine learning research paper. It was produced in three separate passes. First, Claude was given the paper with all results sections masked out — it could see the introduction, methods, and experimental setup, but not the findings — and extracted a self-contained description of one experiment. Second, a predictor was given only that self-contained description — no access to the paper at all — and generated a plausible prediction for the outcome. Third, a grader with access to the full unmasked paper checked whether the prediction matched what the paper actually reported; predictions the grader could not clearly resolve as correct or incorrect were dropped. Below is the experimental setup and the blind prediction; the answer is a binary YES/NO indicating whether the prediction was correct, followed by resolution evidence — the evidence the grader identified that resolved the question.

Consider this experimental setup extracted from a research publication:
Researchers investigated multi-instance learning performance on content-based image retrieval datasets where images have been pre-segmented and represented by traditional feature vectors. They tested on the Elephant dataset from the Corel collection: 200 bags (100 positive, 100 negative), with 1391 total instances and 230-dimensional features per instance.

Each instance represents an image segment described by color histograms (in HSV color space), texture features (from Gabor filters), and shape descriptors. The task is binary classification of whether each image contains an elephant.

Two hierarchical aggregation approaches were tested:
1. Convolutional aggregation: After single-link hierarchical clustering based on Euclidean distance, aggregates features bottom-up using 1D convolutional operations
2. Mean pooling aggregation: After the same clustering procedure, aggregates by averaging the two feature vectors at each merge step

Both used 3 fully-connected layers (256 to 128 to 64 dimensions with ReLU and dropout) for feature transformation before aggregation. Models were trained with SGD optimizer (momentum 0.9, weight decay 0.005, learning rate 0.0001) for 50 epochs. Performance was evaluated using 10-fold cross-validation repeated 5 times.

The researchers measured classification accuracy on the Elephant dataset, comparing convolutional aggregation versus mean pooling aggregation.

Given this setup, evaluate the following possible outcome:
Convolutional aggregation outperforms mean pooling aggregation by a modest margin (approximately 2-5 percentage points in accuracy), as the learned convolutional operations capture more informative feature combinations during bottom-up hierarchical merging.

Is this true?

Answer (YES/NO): NO